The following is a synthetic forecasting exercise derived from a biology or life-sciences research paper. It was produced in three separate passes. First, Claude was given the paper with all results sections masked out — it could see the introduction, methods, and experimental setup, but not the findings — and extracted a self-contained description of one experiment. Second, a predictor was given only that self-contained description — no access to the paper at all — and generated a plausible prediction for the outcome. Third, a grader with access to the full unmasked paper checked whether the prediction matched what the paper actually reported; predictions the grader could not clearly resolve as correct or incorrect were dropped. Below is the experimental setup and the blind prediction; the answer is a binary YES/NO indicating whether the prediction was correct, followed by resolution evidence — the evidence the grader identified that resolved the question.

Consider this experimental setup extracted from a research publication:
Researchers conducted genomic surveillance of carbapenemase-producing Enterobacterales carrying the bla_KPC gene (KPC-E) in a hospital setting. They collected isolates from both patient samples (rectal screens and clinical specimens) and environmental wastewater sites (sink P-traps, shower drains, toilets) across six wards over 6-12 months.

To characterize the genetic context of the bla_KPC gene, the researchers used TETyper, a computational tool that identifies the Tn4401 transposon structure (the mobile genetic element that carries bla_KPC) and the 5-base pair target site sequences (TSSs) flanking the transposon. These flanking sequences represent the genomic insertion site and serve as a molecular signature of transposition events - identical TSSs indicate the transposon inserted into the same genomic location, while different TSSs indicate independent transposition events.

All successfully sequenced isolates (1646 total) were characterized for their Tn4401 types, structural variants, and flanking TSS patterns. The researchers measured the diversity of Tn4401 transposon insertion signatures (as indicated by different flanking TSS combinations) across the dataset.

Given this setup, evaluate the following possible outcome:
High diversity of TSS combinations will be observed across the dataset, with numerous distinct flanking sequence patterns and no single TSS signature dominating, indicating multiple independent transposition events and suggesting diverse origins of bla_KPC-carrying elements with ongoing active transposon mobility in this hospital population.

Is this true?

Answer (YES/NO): NO